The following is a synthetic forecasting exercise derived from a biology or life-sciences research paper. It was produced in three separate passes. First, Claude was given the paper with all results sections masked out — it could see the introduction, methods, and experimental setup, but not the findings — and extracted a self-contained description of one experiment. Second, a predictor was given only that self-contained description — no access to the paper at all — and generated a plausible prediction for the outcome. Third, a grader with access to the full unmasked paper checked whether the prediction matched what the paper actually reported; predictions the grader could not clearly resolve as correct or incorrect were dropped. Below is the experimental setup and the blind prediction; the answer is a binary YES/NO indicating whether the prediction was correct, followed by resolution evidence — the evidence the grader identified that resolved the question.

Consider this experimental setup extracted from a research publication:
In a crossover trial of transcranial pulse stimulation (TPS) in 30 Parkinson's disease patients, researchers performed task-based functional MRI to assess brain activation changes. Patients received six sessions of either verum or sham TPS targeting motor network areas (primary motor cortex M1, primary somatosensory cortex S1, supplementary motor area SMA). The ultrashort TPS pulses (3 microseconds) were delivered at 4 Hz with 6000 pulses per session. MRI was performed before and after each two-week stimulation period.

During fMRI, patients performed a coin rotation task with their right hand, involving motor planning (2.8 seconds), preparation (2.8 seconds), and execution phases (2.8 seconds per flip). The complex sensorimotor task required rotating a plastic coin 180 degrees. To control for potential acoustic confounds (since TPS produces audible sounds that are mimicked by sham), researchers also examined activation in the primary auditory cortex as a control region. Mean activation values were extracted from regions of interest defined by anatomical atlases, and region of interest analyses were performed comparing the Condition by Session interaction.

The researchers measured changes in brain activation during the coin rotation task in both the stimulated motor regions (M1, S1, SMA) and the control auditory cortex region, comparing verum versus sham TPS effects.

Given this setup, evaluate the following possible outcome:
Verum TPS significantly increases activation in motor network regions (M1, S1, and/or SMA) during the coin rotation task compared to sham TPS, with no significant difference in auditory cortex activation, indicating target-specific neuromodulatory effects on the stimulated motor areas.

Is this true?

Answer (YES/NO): YES